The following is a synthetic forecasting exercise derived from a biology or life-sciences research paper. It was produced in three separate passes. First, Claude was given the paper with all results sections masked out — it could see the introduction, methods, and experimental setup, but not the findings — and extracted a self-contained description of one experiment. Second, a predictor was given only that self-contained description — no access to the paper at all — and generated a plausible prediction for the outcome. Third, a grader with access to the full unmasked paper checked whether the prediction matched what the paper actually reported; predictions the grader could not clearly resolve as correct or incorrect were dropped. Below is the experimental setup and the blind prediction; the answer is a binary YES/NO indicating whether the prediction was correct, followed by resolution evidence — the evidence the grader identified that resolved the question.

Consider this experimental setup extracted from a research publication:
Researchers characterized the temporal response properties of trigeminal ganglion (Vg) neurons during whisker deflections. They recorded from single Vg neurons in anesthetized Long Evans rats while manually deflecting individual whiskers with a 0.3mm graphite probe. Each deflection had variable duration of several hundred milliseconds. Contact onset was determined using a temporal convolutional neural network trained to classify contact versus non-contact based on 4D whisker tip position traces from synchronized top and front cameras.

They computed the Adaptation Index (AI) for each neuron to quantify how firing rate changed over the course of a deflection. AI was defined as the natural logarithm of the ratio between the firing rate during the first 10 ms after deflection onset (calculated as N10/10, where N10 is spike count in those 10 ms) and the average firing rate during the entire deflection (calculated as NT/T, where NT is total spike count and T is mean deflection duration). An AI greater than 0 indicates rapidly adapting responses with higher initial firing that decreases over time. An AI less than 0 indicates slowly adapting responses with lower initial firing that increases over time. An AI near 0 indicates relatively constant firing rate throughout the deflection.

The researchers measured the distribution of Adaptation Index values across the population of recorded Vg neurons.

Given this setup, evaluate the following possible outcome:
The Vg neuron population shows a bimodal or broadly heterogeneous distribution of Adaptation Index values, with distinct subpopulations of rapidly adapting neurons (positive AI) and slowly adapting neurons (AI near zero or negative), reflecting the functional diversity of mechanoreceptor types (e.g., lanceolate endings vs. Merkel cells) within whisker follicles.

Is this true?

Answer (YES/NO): NO